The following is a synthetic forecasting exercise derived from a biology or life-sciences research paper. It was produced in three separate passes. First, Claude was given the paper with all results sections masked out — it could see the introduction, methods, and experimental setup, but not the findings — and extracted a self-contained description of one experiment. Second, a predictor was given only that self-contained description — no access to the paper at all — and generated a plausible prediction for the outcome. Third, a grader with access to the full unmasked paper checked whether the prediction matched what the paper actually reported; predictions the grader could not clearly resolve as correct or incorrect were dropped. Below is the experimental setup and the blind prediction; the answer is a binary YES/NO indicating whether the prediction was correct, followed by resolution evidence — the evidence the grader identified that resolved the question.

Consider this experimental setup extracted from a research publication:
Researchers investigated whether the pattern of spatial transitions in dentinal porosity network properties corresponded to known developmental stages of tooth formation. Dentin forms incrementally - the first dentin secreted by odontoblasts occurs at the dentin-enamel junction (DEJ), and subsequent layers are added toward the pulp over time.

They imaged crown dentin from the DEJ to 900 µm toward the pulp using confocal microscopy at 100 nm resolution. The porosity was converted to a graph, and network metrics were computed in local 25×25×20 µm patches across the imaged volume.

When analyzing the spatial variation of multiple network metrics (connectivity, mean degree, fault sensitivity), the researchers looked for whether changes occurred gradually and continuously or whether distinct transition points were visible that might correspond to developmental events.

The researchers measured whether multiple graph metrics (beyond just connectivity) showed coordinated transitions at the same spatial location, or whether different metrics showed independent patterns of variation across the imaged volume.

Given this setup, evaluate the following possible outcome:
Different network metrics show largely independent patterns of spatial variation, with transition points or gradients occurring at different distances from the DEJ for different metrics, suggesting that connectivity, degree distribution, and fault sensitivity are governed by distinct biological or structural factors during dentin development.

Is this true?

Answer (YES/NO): NO